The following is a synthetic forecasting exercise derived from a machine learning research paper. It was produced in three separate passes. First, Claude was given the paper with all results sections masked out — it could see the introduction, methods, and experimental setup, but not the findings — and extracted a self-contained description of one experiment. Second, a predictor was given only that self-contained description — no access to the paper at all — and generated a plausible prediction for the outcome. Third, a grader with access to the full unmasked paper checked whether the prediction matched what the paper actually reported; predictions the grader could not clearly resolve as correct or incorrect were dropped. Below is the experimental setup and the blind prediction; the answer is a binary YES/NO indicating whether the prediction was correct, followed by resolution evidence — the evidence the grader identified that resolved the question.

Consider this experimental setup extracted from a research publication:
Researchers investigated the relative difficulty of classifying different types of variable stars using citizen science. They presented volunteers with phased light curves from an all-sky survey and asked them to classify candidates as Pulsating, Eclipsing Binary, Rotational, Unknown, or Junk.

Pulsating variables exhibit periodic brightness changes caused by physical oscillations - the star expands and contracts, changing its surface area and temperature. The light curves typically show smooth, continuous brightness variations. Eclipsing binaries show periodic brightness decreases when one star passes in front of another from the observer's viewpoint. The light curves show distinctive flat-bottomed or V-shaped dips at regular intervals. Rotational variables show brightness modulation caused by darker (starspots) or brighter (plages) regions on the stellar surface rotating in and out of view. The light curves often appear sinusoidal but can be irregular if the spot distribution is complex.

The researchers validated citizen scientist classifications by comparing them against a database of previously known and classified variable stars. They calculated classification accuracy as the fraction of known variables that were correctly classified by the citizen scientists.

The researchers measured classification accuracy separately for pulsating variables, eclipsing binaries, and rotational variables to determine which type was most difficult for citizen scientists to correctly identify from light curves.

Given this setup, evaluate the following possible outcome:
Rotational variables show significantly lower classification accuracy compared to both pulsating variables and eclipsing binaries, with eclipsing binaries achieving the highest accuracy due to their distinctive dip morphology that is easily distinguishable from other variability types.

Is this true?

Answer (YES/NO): NO